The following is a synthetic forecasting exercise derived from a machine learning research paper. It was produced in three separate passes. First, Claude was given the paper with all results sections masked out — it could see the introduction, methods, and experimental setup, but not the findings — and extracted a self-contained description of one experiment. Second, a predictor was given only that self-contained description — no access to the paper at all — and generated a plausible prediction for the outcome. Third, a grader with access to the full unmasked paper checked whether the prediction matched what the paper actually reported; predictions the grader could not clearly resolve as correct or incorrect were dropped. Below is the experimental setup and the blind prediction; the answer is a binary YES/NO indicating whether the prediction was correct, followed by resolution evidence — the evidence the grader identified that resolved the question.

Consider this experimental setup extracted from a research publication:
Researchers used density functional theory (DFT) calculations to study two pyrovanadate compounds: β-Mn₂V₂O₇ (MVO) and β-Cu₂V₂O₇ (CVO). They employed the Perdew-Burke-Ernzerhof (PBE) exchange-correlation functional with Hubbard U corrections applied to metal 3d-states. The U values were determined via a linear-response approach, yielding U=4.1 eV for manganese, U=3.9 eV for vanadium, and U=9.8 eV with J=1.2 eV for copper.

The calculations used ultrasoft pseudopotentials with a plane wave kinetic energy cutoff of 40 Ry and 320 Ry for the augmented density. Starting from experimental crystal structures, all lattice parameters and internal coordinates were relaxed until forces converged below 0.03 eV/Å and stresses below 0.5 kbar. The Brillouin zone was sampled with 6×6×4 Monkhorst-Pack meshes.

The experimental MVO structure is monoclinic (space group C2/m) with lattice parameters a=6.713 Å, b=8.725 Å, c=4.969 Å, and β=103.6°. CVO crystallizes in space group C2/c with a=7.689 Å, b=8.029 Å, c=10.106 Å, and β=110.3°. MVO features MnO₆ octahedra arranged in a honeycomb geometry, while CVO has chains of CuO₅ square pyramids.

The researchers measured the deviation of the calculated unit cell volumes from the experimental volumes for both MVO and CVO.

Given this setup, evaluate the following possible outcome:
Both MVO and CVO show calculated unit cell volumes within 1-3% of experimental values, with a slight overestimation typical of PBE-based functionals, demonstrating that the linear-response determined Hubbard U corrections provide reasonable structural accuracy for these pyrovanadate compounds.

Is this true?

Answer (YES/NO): NO